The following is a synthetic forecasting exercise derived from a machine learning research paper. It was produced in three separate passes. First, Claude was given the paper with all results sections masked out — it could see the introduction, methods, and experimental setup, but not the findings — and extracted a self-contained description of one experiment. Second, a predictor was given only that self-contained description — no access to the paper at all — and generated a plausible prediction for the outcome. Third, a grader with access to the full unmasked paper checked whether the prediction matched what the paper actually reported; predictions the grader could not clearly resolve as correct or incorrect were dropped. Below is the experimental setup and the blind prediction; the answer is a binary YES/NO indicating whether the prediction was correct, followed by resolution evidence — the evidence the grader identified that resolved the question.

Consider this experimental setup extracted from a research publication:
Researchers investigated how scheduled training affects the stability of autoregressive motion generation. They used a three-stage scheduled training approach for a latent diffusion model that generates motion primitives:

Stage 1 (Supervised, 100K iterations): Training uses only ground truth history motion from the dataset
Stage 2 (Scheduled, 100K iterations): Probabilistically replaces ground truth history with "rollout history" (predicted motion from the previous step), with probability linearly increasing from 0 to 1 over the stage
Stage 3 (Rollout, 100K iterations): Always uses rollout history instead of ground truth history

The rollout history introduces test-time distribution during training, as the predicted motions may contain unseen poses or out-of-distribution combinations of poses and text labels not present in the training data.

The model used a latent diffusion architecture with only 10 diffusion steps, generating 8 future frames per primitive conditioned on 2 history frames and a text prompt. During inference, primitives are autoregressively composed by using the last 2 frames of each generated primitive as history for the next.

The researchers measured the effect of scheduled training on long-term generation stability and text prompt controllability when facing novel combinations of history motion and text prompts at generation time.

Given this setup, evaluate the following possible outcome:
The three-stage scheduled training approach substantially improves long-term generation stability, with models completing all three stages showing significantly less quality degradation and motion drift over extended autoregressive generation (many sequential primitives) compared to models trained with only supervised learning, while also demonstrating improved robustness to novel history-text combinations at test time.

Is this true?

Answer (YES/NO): YES